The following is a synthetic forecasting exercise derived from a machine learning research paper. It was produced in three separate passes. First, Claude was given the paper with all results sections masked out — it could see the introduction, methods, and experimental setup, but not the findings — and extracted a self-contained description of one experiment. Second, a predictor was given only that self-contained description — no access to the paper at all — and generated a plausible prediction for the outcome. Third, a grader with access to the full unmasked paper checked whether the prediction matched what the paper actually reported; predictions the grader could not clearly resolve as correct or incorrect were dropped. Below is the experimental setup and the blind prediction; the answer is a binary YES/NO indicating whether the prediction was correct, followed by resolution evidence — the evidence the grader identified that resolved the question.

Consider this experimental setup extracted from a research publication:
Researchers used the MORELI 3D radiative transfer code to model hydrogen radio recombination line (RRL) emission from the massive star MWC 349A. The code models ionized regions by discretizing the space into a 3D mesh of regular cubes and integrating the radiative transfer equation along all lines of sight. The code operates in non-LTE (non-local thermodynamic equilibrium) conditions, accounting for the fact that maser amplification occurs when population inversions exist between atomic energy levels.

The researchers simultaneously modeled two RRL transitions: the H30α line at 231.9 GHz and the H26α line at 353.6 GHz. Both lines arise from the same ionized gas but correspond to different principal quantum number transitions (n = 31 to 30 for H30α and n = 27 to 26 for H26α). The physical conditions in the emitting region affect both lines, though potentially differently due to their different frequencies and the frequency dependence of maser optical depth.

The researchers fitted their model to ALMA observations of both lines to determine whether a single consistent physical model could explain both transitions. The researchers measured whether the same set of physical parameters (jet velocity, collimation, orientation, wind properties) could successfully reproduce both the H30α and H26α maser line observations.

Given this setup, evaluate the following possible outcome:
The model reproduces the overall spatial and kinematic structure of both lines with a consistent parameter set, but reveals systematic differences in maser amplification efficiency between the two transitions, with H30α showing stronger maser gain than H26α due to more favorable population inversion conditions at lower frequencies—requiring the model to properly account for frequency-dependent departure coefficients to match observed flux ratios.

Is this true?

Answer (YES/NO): NO